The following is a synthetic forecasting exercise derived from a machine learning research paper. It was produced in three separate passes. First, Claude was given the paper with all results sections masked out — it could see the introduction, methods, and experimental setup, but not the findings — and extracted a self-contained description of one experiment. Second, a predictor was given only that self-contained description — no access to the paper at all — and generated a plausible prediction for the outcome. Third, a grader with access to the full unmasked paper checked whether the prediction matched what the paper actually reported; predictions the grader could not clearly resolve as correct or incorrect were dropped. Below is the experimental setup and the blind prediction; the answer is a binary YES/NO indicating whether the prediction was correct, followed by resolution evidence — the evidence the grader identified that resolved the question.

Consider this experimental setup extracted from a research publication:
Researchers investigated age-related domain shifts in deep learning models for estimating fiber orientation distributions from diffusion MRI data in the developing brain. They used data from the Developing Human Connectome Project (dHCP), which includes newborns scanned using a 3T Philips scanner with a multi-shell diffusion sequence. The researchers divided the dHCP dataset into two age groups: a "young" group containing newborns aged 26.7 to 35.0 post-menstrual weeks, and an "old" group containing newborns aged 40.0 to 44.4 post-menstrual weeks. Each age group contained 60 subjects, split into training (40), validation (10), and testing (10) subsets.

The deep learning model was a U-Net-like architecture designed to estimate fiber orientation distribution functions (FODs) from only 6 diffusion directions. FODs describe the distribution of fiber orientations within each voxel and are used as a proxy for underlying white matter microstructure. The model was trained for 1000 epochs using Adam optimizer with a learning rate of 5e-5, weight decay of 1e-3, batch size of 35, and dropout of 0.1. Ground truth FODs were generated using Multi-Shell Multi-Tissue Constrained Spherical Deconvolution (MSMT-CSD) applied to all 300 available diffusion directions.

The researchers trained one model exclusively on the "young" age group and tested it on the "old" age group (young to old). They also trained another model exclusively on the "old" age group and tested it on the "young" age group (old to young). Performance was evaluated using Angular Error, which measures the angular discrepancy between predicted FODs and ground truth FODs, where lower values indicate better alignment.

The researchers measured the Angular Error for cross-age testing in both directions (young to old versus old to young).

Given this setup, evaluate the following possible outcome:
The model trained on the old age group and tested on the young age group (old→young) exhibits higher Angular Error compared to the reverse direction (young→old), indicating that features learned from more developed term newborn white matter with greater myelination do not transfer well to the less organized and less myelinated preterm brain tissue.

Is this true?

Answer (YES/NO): YES